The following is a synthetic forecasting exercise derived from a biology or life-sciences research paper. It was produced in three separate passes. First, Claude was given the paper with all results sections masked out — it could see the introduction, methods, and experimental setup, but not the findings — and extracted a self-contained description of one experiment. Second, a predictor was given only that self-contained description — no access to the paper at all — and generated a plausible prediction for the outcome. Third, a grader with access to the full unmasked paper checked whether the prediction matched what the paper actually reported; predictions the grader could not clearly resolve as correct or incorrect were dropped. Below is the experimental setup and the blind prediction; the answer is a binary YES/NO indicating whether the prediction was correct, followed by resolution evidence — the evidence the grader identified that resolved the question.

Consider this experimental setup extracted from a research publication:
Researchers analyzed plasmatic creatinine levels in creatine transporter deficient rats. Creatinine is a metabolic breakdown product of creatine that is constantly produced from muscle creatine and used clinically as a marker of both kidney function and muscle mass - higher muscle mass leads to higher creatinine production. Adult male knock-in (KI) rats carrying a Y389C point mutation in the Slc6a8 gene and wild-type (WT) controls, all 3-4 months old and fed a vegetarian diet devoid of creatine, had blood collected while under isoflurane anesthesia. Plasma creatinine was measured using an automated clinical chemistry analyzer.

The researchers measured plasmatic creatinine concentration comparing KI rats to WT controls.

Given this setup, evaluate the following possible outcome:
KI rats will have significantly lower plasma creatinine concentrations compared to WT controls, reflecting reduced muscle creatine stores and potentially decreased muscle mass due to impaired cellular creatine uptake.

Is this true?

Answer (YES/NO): YES